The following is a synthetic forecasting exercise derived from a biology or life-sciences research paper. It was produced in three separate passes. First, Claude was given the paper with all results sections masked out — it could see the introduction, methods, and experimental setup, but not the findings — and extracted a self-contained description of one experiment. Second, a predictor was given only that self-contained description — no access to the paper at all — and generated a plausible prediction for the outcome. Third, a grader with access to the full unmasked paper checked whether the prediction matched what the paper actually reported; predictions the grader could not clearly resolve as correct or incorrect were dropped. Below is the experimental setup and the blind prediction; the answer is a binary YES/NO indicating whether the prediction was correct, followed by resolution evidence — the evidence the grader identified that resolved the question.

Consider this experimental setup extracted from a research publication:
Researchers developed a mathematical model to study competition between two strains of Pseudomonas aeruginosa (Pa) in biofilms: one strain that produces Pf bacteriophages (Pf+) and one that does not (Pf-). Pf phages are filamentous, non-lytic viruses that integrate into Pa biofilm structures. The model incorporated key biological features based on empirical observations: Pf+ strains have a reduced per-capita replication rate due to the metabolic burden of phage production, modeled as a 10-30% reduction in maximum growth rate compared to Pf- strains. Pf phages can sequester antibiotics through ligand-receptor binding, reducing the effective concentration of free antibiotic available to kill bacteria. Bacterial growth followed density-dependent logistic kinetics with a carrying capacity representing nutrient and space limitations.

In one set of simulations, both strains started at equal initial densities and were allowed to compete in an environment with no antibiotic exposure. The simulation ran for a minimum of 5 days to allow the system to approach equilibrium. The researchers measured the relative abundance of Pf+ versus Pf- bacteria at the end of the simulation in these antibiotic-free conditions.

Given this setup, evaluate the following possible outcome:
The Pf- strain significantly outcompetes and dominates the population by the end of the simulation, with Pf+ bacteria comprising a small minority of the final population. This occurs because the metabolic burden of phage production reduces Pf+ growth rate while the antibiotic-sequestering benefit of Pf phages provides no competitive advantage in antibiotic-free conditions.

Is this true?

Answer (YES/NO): NO